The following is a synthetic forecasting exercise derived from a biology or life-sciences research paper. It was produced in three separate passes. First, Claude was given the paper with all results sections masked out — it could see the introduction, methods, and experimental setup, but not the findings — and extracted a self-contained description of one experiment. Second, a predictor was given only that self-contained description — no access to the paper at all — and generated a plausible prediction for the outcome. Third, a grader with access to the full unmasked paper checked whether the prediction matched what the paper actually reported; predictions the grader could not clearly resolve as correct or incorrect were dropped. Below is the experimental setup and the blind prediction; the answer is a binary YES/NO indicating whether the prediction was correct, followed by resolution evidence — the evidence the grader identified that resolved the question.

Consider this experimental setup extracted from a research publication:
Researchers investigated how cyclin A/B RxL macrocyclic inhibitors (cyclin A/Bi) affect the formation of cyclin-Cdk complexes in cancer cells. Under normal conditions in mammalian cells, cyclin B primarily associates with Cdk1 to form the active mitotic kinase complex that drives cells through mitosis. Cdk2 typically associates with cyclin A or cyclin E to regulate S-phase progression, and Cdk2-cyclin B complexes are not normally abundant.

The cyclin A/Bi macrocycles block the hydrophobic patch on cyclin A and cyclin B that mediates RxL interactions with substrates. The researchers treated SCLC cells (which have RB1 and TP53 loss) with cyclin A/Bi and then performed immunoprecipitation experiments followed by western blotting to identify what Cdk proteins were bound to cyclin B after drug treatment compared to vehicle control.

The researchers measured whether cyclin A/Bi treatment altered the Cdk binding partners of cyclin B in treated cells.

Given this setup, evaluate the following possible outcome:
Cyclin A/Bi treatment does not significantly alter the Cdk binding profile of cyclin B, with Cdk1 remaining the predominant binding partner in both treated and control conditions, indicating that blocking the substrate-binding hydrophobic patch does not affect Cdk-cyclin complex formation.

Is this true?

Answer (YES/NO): NO